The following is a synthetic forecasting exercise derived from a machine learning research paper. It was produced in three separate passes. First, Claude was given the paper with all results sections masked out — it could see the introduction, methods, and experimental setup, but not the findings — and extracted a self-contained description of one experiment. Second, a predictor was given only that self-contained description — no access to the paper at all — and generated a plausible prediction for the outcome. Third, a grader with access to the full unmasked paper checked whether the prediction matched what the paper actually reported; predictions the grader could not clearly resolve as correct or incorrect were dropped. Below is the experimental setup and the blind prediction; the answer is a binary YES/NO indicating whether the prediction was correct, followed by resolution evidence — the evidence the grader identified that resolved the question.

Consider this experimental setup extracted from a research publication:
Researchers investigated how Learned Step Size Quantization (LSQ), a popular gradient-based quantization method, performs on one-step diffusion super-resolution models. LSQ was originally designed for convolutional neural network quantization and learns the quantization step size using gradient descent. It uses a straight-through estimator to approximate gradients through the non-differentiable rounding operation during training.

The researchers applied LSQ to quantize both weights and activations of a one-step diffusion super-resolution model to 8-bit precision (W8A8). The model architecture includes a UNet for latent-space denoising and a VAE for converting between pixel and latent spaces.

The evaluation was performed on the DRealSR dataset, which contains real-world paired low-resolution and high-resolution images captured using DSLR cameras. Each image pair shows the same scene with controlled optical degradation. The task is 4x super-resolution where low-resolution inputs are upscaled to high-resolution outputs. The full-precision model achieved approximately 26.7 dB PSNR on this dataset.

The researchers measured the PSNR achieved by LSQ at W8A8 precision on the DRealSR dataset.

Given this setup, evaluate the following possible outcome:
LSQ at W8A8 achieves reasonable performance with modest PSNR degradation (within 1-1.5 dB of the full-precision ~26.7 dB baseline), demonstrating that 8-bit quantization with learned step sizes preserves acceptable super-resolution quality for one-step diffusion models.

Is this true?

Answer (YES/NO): NO